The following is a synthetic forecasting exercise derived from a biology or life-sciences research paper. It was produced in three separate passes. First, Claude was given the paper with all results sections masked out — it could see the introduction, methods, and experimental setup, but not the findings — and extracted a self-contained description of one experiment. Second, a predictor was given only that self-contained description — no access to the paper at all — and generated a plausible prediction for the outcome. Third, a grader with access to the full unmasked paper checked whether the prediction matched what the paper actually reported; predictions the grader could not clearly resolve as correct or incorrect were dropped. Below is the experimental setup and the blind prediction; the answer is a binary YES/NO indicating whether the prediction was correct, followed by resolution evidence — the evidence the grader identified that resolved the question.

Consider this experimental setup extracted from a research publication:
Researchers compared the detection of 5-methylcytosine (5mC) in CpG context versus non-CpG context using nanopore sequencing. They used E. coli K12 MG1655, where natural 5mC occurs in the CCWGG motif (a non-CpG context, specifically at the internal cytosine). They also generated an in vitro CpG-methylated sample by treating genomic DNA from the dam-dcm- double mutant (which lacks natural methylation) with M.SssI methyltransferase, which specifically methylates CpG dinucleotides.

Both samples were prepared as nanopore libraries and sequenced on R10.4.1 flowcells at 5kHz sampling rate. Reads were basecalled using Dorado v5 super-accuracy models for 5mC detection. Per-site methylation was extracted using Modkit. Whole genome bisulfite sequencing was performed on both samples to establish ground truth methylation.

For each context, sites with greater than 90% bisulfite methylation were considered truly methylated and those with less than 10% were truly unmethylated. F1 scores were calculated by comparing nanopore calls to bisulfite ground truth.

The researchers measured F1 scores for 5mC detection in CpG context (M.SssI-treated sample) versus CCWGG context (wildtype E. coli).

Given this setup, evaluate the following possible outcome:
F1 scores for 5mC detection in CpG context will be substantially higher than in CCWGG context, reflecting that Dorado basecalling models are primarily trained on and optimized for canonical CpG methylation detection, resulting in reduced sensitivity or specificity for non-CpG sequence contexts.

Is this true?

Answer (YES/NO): NO